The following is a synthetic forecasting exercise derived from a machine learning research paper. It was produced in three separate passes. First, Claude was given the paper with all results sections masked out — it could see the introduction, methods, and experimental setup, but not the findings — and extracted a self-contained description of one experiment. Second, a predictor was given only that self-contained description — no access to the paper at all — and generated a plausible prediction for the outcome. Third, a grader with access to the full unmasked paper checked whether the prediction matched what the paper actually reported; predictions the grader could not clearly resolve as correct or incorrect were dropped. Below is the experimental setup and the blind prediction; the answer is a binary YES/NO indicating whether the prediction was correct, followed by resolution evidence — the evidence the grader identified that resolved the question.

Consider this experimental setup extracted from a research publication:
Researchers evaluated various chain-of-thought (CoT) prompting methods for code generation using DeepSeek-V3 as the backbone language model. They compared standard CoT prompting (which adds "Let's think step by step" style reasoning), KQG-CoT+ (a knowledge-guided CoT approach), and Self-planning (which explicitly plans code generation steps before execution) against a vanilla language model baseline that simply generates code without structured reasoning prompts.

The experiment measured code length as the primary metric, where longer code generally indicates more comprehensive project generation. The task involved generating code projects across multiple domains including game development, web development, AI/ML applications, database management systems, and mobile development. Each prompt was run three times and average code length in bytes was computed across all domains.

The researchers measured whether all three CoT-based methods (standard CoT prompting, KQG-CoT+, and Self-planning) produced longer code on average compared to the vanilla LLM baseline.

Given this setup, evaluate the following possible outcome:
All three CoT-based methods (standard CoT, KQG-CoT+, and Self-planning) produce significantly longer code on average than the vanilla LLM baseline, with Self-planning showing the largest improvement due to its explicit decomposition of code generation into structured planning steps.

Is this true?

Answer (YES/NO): NO